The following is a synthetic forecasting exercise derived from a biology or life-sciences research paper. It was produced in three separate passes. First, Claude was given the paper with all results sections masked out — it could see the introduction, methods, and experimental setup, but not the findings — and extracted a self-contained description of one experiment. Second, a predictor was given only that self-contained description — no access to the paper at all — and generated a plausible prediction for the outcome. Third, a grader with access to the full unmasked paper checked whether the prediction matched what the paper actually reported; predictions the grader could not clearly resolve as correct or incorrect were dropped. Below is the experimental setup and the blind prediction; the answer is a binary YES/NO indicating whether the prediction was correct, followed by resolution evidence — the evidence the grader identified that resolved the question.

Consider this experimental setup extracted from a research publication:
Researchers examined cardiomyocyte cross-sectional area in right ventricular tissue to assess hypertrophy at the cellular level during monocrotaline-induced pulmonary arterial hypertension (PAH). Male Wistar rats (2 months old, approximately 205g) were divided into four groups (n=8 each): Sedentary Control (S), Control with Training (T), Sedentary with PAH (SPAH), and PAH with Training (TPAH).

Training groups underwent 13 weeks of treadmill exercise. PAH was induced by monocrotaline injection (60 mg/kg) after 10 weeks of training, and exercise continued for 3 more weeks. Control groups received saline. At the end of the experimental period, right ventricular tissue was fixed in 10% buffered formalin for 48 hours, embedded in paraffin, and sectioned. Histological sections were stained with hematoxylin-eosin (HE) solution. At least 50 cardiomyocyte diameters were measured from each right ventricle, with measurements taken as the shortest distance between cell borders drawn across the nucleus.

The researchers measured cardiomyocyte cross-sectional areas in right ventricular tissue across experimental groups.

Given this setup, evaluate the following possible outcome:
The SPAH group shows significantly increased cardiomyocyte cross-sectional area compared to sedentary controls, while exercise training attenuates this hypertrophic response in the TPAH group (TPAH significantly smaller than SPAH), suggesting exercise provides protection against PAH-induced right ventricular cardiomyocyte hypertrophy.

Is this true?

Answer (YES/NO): NO